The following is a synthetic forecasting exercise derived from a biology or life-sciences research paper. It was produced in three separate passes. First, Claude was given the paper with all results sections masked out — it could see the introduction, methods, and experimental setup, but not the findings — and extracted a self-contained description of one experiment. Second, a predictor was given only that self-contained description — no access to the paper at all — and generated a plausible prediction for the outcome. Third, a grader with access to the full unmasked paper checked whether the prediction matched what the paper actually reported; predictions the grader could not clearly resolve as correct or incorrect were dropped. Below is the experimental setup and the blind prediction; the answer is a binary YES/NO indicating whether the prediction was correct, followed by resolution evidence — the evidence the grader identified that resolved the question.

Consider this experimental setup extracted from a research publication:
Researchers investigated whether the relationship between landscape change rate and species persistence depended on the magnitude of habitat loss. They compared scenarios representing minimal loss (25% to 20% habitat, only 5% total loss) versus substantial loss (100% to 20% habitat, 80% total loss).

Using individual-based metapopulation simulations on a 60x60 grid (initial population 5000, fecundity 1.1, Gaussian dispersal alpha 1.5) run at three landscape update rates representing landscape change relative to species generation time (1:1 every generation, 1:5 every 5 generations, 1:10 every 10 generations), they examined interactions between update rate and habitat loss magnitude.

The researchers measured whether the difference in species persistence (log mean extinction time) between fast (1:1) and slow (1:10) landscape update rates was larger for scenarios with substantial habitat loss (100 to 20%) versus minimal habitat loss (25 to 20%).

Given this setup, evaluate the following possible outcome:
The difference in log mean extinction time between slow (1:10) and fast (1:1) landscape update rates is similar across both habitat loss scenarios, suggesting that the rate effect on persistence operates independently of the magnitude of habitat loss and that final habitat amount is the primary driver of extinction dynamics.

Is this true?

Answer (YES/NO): NO